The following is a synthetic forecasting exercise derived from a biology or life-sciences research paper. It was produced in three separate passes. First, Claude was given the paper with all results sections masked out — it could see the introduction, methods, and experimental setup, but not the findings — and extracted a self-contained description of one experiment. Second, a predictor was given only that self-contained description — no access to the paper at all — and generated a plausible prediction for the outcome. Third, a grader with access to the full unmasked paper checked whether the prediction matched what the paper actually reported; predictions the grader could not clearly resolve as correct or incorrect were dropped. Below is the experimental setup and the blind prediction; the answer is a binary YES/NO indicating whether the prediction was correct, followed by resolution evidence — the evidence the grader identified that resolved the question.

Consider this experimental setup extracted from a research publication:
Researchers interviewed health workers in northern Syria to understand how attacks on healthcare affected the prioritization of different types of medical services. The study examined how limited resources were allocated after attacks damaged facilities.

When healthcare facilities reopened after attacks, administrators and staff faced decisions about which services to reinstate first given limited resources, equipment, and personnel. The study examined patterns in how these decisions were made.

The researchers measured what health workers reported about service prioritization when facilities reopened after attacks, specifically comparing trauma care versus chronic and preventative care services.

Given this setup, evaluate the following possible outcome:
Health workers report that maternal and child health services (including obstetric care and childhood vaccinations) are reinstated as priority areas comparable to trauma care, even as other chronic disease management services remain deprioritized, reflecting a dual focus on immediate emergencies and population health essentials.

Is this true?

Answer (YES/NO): NO